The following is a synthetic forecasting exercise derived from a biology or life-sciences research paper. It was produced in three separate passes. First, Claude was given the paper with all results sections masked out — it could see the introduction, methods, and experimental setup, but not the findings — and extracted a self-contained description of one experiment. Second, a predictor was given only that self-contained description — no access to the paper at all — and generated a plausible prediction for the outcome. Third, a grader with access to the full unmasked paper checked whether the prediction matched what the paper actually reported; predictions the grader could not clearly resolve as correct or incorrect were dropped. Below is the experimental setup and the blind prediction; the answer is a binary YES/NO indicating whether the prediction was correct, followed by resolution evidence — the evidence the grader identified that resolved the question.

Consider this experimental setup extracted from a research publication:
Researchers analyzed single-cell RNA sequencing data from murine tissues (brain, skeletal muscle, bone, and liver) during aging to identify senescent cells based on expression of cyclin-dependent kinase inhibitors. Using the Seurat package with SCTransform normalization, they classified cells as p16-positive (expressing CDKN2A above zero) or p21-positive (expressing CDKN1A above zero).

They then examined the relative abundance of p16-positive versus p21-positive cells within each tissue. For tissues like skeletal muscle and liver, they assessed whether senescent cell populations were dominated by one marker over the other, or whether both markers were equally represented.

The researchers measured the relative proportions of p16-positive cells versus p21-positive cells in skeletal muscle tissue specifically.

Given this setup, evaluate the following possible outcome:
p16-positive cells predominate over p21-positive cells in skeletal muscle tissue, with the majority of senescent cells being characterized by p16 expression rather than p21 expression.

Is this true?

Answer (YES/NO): NO